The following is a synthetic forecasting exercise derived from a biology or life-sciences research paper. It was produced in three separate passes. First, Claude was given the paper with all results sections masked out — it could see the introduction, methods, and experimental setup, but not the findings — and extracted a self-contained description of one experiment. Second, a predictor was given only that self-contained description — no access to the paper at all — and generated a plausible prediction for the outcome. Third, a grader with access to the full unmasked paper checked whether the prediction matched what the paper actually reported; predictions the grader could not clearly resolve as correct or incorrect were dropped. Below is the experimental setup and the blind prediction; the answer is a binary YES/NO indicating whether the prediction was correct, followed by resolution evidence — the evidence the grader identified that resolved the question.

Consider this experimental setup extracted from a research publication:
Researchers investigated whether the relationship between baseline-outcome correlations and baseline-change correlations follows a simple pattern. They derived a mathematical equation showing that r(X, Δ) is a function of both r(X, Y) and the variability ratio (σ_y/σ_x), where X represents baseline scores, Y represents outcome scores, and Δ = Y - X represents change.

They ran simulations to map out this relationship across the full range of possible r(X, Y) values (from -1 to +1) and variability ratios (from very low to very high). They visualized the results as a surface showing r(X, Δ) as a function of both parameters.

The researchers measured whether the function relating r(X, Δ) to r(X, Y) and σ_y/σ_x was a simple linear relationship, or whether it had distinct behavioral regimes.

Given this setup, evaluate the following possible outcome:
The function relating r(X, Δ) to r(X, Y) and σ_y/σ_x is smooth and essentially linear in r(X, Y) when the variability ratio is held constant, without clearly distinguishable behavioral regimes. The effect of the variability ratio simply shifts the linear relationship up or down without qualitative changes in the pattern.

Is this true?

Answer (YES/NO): NO